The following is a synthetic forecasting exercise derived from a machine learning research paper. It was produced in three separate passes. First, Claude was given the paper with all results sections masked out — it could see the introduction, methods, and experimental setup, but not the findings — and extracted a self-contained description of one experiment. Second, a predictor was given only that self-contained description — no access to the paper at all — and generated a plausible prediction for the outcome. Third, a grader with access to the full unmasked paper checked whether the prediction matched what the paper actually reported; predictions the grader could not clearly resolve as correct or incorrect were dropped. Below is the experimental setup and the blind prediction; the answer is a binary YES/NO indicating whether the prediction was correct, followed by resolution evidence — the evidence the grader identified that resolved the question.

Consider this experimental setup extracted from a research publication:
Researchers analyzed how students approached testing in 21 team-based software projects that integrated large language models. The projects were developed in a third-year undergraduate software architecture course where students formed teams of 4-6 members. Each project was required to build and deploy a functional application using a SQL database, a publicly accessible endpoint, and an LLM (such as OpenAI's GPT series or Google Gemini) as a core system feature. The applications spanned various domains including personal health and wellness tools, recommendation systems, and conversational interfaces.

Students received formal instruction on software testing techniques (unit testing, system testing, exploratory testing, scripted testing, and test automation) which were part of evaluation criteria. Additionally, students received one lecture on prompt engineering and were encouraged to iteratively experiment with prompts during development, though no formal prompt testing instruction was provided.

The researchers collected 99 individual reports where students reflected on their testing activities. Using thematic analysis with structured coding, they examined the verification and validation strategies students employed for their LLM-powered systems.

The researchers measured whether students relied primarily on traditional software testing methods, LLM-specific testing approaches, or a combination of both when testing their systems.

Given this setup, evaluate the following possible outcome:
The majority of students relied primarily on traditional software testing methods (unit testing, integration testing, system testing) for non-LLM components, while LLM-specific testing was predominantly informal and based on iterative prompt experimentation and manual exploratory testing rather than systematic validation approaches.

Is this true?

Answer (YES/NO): NO